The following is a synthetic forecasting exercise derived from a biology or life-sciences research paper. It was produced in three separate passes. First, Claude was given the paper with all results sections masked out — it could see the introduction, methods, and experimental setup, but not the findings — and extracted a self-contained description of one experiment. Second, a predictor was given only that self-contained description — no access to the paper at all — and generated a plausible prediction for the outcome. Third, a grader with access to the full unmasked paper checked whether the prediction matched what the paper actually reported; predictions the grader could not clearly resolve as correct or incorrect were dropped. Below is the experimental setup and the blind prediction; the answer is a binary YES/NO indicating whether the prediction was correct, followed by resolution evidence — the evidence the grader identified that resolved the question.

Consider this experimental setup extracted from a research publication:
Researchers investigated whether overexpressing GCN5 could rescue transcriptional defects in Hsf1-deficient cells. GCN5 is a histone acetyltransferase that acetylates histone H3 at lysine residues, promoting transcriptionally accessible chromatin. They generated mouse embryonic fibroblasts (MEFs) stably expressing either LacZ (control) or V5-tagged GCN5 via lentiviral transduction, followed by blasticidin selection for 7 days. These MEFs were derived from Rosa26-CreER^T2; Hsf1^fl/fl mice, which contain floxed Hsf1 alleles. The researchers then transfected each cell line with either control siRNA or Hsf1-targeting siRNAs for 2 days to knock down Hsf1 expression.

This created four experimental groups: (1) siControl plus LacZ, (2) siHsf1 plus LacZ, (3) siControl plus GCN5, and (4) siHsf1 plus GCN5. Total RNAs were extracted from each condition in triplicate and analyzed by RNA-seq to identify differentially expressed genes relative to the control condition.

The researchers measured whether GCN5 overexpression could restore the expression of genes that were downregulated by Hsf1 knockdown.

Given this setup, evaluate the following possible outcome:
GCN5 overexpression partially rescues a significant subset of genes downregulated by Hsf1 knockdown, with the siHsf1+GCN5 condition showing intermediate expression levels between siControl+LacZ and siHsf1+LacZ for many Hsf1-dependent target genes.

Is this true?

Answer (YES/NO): YES